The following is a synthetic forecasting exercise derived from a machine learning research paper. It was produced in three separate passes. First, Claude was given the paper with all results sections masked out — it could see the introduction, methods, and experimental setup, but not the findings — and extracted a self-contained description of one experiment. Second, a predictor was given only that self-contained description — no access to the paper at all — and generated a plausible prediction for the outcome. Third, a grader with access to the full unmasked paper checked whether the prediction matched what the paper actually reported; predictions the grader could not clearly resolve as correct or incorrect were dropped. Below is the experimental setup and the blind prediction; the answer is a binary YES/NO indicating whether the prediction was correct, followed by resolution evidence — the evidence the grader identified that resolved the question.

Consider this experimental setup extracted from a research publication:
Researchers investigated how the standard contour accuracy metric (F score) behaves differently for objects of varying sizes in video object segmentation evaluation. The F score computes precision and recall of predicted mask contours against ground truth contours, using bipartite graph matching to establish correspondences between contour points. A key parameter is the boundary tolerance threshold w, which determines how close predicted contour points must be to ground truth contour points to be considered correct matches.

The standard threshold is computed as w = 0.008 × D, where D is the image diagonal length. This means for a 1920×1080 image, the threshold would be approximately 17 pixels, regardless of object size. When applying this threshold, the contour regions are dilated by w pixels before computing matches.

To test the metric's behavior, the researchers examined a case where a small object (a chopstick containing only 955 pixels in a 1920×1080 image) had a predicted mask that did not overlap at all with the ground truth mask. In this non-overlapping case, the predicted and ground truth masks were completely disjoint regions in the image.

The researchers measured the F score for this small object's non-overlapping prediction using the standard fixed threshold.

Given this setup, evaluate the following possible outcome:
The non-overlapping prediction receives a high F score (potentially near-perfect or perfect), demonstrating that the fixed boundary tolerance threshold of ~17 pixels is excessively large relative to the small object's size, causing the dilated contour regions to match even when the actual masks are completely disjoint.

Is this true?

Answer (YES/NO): YES